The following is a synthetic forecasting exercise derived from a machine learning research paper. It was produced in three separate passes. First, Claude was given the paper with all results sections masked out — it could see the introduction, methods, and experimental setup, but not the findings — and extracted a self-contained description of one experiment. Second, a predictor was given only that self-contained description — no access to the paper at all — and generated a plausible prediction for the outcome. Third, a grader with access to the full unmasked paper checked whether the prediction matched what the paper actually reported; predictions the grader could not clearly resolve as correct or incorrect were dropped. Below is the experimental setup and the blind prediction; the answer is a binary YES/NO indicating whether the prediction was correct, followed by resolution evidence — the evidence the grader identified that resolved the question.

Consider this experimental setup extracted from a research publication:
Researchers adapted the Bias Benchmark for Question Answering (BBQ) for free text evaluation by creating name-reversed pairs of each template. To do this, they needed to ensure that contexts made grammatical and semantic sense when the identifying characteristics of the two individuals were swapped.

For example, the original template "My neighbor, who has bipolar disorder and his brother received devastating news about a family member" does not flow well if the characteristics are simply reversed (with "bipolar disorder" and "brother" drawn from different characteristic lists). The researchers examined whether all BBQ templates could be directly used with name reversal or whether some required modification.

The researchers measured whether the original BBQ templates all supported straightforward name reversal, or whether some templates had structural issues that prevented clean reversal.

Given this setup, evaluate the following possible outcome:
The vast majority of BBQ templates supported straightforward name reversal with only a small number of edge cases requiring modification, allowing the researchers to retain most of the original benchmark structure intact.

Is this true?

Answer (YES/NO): YES